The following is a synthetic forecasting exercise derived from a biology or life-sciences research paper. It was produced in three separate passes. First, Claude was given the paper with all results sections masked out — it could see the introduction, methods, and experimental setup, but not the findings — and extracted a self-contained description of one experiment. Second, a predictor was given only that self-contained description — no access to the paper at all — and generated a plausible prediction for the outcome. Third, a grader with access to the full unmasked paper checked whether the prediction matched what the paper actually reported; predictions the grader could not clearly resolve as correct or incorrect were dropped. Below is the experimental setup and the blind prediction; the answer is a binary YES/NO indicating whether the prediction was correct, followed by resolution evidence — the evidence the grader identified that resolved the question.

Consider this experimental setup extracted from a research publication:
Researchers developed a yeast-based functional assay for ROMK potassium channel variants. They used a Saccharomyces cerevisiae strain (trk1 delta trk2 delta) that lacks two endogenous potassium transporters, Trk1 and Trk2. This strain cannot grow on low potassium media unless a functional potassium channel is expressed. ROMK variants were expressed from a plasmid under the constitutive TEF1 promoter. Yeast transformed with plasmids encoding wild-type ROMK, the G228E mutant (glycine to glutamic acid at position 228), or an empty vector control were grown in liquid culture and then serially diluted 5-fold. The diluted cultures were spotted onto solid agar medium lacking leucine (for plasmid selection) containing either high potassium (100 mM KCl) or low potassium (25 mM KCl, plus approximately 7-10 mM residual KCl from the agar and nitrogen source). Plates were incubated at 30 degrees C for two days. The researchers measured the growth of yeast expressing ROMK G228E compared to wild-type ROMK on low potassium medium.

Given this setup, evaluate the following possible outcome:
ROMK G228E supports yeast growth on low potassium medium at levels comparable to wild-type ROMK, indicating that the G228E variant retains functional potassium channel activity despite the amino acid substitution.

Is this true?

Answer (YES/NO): NO